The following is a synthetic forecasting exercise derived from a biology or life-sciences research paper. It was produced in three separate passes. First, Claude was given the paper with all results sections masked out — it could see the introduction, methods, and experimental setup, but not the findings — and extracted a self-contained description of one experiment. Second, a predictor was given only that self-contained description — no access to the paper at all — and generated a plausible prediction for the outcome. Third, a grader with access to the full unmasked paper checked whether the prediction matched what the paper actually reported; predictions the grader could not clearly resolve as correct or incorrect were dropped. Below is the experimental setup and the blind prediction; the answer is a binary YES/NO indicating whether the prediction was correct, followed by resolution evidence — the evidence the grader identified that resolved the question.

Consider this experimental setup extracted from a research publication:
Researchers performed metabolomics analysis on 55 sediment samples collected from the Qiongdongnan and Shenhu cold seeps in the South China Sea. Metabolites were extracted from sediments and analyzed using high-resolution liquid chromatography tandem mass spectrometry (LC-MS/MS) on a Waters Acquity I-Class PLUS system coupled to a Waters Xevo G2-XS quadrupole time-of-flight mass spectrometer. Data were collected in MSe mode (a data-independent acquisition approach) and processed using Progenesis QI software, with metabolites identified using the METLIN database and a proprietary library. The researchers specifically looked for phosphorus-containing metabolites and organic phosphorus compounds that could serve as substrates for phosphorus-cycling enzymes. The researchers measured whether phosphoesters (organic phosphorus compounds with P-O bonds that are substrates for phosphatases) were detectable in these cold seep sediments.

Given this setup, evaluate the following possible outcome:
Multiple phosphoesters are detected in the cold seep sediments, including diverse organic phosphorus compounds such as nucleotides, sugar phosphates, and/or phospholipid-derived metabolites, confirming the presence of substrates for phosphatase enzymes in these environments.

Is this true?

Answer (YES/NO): YES